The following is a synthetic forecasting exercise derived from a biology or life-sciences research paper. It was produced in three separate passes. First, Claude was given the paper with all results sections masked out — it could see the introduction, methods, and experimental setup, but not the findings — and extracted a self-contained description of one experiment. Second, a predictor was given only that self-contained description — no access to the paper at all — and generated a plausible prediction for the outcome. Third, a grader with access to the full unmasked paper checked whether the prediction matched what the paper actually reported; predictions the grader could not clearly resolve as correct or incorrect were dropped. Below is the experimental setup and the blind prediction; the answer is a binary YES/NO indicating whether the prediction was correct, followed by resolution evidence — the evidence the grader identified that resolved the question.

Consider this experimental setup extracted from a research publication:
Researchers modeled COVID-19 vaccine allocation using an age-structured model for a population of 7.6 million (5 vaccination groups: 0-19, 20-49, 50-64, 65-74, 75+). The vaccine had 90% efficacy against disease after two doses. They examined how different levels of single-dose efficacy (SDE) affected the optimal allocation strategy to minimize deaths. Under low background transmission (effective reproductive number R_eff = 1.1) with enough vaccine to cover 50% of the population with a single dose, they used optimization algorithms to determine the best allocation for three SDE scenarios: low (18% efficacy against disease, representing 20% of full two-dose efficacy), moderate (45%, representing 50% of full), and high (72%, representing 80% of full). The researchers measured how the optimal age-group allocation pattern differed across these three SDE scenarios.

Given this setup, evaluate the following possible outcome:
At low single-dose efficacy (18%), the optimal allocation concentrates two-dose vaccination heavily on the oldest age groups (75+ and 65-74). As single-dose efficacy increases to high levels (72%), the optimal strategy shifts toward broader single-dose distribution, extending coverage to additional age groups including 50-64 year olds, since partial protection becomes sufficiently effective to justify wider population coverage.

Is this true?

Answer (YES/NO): YES